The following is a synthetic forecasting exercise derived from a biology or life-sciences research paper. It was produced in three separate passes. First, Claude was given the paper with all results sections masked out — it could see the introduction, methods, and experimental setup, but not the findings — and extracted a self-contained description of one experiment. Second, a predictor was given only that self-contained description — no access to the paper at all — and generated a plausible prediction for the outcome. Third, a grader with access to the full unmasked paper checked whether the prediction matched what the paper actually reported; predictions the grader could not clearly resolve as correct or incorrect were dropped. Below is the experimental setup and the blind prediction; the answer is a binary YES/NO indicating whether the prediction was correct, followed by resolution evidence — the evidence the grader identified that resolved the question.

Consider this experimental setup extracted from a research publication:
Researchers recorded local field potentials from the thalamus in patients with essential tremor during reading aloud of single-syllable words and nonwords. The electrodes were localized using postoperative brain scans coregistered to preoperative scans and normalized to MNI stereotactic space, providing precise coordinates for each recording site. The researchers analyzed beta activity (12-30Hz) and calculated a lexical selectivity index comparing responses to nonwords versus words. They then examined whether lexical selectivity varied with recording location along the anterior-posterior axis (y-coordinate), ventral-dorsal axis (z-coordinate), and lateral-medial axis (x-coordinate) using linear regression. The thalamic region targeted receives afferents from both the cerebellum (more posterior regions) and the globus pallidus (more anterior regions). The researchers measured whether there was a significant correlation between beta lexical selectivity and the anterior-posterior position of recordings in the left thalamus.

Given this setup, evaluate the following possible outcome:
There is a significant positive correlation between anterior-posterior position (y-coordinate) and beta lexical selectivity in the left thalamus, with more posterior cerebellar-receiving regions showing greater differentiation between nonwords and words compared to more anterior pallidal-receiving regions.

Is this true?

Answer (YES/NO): NO